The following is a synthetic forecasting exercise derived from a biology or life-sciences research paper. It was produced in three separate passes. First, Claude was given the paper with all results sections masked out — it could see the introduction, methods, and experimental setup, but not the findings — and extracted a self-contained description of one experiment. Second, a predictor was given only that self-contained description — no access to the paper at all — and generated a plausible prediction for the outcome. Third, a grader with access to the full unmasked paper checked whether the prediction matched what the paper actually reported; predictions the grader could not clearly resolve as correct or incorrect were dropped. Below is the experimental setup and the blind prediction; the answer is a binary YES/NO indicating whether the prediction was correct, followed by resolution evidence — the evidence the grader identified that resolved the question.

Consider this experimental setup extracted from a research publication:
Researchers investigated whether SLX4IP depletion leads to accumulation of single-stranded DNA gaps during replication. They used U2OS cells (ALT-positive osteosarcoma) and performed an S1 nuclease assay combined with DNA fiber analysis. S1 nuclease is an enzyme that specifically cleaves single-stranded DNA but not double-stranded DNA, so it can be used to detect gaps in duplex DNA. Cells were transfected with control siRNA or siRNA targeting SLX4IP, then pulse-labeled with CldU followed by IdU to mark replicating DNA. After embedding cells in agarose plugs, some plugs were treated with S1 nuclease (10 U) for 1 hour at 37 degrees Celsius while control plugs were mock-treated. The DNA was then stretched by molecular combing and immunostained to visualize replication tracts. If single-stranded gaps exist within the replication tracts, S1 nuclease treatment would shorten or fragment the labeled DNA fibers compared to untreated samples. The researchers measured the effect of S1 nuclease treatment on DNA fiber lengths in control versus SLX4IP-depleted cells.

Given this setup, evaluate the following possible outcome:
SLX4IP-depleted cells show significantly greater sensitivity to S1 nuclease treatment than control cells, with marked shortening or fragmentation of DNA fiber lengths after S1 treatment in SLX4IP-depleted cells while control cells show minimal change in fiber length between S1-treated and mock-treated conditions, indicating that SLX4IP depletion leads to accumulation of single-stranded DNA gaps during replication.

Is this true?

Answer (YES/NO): NO